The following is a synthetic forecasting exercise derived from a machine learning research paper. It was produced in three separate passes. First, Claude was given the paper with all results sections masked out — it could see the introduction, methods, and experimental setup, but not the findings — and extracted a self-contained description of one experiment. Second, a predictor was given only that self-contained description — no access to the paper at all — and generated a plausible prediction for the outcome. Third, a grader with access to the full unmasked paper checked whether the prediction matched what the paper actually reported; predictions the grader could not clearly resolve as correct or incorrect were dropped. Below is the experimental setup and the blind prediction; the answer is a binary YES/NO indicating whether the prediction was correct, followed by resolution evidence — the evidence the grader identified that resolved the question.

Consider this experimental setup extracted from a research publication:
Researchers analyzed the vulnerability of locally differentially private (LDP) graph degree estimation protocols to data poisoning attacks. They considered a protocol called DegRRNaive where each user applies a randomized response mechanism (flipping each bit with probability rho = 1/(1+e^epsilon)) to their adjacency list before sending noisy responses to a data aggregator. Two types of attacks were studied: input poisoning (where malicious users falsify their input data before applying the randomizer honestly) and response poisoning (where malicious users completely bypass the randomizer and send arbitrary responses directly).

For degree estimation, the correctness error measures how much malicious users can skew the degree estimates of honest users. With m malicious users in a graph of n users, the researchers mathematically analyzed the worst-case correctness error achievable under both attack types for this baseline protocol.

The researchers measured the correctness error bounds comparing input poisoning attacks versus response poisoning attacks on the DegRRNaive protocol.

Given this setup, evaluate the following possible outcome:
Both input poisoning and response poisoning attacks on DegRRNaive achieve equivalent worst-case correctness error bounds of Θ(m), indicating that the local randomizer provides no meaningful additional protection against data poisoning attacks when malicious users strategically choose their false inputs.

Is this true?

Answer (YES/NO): NO